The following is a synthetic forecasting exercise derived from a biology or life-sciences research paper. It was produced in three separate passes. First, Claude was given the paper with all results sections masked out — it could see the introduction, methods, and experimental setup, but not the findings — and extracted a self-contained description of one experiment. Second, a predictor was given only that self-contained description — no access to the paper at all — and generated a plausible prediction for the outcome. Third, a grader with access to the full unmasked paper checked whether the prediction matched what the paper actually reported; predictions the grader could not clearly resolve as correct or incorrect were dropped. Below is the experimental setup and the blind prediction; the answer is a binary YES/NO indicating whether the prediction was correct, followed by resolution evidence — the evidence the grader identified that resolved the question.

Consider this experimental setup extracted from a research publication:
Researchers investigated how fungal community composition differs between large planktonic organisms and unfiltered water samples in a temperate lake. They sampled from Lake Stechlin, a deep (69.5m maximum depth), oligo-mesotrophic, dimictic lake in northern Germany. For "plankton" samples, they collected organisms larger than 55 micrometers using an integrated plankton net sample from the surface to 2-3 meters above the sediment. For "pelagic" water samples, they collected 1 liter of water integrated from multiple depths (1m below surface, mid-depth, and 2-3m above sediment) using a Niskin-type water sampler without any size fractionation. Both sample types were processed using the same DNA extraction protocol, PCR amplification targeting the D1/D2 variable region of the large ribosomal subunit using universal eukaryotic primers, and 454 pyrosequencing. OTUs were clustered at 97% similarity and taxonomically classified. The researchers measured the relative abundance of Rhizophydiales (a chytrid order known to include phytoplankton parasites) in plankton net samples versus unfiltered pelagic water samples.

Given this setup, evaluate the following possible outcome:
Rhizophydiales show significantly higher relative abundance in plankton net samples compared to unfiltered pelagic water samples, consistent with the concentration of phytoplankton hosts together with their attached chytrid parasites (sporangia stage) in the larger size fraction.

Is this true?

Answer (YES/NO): YES